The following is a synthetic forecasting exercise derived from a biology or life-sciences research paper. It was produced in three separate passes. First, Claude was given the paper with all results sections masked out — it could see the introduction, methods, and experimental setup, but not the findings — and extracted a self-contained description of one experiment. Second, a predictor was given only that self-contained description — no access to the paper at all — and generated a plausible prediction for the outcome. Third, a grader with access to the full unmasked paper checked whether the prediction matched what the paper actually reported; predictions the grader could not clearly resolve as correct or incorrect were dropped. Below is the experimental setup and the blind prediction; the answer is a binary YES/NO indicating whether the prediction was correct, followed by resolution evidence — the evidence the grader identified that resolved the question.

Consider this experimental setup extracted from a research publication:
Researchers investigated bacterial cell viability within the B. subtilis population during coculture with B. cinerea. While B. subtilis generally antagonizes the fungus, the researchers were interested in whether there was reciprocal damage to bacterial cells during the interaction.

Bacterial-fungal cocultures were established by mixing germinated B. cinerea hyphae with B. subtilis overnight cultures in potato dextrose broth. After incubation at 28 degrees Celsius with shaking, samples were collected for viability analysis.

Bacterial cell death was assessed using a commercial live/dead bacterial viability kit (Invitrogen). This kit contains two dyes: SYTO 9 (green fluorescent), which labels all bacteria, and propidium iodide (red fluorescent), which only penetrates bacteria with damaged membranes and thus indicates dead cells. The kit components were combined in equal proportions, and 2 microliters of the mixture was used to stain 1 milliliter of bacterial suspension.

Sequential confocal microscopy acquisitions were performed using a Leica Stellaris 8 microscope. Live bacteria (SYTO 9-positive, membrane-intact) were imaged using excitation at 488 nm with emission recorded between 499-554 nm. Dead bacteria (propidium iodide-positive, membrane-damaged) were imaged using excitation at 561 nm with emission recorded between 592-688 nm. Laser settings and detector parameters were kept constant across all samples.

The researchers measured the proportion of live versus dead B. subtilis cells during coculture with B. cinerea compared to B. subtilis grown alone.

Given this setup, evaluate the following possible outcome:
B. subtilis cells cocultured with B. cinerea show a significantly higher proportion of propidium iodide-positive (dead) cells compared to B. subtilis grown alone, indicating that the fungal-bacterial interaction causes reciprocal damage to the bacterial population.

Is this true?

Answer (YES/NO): YES